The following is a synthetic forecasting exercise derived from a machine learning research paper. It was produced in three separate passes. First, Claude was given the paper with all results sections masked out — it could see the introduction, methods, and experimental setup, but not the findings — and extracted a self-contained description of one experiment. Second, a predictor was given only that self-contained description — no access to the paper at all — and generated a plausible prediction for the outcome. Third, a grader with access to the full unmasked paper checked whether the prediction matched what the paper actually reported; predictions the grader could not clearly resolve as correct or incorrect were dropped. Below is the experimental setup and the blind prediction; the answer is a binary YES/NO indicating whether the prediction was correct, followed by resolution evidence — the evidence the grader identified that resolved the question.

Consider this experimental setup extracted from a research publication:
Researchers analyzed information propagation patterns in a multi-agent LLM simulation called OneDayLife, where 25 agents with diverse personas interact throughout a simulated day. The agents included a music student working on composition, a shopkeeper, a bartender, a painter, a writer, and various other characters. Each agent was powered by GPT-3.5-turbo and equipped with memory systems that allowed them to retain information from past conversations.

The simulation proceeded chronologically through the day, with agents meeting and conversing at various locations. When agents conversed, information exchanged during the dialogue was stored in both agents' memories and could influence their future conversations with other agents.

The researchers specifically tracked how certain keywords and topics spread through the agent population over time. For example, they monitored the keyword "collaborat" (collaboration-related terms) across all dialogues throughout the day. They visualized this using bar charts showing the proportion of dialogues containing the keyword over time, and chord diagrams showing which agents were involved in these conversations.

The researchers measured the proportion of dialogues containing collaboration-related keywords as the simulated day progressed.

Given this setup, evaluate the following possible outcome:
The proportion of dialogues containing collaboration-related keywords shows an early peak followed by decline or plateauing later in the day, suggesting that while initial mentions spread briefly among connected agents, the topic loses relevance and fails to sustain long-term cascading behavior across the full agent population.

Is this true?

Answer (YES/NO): NO